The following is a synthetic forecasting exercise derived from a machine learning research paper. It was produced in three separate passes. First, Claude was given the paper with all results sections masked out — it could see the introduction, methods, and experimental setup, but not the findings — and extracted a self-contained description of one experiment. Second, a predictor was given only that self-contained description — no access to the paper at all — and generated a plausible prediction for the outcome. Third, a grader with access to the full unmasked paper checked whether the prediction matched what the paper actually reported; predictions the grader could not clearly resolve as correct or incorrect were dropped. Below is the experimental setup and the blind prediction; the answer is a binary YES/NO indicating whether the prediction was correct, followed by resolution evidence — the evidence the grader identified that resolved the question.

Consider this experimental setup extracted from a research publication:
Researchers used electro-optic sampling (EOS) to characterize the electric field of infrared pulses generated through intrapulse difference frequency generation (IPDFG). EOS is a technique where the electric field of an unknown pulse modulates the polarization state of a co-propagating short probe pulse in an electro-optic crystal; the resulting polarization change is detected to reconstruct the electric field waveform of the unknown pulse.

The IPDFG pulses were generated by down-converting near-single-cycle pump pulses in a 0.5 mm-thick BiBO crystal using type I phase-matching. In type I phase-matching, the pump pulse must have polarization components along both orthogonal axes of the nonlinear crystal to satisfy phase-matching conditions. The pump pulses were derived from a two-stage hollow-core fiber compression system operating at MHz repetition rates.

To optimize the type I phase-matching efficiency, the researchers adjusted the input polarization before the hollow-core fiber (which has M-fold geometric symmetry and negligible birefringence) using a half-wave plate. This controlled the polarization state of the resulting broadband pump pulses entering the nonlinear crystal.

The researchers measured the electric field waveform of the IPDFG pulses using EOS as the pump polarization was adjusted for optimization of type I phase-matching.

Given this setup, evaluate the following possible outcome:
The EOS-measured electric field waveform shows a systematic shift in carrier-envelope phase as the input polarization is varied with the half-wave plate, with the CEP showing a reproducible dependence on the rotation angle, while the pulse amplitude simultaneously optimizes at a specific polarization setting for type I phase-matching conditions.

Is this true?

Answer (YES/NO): NO